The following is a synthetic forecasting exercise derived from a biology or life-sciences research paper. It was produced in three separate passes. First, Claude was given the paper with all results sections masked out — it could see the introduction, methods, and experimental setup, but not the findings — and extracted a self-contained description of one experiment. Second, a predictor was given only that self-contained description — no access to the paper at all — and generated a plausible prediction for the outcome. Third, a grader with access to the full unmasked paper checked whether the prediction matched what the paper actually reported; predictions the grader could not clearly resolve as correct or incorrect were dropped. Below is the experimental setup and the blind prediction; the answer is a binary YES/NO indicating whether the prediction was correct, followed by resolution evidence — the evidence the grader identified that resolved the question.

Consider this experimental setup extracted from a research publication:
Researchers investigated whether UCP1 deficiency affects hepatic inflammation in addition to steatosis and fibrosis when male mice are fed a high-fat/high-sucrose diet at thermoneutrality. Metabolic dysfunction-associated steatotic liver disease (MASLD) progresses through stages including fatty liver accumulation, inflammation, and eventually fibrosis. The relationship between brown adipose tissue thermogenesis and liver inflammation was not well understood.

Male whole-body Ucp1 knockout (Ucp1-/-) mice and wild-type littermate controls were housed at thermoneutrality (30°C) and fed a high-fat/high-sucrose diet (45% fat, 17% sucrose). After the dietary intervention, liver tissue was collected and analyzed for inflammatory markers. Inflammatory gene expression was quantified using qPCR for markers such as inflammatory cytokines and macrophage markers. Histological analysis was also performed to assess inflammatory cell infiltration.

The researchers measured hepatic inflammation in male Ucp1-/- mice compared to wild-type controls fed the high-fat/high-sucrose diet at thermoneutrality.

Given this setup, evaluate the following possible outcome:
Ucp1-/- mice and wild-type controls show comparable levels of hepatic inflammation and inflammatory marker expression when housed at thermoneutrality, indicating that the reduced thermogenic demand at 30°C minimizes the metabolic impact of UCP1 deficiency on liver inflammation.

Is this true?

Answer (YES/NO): NO